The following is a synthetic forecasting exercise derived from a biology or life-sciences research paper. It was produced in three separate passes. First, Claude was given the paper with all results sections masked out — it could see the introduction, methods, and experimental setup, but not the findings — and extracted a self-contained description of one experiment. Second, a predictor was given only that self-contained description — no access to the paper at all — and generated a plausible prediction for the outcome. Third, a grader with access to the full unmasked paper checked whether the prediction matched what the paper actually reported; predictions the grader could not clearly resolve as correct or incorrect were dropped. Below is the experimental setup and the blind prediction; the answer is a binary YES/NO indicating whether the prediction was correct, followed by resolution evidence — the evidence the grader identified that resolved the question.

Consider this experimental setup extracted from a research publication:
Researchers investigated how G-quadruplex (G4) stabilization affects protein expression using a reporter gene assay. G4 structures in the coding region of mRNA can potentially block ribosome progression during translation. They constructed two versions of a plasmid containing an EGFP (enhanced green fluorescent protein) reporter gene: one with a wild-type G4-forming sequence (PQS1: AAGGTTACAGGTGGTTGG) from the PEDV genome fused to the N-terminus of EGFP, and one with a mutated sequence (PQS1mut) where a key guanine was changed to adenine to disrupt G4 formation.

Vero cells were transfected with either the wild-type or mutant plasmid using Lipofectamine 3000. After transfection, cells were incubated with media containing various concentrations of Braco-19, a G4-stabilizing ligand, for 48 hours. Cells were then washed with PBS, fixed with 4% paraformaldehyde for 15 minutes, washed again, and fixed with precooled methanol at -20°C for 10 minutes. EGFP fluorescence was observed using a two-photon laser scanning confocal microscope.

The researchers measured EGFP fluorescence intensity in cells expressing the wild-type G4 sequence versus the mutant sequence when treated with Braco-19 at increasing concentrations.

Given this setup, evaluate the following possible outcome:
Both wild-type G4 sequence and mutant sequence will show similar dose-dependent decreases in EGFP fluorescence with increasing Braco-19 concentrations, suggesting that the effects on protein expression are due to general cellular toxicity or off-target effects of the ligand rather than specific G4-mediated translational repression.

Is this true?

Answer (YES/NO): NO